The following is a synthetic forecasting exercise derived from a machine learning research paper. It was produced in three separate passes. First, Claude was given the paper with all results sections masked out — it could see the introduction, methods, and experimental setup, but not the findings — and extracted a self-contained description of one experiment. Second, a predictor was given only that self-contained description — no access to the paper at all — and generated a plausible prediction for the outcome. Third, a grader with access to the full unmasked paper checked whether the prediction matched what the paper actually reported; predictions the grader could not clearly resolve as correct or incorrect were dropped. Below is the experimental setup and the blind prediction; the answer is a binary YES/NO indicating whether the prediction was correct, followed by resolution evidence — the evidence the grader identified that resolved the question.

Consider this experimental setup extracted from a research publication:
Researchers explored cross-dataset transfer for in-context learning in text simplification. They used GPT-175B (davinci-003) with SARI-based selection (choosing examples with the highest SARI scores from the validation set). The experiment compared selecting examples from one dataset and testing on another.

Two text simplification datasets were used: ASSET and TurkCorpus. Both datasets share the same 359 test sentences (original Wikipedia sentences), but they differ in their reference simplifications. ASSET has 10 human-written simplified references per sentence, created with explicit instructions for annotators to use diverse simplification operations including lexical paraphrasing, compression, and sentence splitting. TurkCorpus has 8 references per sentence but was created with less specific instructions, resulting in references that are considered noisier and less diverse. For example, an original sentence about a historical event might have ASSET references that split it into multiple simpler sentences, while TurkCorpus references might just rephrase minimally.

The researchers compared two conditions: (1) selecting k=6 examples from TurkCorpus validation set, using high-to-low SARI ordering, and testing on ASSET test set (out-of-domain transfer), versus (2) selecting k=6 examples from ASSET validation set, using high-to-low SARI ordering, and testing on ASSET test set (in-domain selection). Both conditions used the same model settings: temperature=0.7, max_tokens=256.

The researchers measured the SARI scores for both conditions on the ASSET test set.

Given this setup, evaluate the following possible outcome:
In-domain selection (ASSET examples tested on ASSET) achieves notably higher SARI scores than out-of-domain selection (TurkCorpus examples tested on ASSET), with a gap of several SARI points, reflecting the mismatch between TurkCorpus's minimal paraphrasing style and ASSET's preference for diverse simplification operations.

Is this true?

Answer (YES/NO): YES